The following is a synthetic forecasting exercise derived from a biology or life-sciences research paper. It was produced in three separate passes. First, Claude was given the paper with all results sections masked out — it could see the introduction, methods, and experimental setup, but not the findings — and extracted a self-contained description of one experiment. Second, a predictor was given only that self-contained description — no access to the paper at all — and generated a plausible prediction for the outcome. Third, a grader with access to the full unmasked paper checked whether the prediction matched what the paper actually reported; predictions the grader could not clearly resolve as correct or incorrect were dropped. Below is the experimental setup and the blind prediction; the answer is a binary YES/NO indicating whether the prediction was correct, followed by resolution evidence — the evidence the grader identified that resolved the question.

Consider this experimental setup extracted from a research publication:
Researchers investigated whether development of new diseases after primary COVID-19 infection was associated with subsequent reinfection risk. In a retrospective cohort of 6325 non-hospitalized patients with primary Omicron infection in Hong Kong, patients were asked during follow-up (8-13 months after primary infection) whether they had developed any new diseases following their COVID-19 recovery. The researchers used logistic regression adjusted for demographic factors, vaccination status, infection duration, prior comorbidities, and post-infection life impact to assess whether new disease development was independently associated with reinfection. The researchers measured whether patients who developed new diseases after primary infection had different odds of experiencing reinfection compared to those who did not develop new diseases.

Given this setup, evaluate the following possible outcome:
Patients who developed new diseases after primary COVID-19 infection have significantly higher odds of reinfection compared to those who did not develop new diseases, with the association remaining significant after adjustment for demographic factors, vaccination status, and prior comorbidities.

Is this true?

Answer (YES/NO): NO